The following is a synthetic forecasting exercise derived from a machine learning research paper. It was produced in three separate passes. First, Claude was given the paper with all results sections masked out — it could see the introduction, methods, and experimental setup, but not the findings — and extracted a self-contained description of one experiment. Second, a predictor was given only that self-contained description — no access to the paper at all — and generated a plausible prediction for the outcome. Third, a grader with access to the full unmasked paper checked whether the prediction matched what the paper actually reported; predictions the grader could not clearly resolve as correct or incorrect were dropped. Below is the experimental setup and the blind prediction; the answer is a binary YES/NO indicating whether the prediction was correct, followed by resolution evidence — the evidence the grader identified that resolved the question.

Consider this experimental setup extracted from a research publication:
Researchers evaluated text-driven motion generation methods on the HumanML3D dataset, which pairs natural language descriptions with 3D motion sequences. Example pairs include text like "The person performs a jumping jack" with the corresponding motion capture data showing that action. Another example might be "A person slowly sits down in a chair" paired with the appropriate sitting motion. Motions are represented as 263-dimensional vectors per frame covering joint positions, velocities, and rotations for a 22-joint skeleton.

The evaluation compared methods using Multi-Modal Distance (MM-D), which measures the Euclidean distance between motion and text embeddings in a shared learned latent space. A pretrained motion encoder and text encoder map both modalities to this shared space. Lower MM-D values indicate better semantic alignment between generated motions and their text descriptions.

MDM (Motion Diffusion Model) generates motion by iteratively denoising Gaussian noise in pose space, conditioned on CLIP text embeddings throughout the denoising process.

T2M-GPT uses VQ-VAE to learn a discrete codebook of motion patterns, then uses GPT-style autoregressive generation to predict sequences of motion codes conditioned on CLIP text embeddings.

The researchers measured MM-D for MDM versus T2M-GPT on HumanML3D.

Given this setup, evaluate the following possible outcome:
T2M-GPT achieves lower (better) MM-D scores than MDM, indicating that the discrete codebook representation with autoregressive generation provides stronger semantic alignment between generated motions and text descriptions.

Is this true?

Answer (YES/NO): YES